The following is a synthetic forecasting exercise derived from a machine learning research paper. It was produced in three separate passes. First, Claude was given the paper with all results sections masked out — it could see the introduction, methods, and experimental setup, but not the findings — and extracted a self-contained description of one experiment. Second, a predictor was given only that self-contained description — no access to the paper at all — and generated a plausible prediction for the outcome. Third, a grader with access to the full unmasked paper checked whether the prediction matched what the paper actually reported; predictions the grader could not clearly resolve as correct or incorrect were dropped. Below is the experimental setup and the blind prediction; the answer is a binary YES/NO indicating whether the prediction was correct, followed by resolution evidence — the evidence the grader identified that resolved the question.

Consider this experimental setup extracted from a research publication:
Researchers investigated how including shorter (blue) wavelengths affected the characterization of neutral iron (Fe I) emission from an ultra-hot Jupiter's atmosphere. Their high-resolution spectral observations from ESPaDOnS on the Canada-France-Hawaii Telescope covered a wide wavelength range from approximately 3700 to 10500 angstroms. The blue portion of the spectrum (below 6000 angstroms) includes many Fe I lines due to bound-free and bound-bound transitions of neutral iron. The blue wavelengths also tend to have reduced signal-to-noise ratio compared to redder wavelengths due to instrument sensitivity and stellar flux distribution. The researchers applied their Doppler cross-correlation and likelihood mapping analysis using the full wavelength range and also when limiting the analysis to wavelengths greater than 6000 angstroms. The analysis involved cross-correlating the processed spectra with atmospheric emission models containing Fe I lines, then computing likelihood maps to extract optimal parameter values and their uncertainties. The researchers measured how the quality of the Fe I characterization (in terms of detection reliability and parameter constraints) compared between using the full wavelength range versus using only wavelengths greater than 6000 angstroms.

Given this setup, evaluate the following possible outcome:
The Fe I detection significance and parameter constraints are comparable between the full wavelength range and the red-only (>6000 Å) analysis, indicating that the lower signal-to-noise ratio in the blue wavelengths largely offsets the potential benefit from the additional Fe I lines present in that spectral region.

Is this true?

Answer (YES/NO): NO